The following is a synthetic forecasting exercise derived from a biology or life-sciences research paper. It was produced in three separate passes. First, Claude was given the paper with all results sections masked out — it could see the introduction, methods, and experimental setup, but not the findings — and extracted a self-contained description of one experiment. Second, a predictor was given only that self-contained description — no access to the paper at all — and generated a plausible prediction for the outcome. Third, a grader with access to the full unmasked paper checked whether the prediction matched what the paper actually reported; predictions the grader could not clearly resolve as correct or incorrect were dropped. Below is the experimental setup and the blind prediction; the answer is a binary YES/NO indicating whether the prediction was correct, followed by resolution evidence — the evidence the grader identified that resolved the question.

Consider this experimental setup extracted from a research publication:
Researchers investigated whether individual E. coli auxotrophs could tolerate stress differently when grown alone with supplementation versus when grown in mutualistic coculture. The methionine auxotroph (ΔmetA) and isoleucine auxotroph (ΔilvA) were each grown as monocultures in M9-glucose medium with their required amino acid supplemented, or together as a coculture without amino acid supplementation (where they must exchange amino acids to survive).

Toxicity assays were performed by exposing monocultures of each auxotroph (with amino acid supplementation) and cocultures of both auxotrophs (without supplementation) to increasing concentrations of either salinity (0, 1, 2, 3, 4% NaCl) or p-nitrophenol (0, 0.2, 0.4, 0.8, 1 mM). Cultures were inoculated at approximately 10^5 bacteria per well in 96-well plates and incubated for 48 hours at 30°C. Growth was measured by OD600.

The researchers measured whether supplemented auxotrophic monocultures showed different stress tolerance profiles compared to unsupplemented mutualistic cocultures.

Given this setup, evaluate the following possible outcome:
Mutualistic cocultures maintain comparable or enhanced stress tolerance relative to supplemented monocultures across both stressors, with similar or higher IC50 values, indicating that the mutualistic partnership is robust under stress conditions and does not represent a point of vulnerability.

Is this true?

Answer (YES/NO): NO